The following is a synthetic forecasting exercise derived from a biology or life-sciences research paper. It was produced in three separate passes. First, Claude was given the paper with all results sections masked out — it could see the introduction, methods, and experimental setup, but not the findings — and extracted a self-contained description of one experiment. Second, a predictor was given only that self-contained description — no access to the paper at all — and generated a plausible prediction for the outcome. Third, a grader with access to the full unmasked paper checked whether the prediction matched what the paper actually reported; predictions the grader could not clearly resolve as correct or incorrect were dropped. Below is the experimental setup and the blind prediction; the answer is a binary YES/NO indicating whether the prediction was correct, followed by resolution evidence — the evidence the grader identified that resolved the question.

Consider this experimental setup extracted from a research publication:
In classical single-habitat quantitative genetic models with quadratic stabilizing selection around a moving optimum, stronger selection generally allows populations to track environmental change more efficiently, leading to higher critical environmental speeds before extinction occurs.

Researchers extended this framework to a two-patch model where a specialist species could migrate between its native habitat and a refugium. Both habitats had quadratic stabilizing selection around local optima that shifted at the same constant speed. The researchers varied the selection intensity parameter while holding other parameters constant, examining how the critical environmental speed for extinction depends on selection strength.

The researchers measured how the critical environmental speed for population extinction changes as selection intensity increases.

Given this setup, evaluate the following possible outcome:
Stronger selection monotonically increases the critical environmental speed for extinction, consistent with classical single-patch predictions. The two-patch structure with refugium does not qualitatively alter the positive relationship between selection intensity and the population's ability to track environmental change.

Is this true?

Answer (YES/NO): NO